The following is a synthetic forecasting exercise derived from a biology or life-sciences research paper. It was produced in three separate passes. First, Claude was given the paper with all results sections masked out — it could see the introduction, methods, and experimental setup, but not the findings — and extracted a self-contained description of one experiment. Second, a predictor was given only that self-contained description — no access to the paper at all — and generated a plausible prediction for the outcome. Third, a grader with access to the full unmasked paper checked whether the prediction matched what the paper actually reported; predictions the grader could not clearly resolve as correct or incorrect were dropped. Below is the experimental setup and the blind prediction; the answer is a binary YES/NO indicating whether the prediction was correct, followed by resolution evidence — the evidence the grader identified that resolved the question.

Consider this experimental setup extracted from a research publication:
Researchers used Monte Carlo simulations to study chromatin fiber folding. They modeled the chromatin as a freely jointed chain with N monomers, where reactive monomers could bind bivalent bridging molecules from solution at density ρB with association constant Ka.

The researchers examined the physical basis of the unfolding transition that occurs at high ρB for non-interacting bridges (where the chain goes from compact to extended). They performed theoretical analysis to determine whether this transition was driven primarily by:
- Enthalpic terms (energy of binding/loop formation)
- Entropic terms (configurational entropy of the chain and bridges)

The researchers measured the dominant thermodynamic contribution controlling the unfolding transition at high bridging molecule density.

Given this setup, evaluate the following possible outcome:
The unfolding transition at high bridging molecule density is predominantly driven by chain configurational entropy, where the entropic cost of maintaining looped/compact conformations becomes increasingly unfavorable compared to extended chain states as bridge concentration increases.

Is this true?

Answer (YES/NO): NO